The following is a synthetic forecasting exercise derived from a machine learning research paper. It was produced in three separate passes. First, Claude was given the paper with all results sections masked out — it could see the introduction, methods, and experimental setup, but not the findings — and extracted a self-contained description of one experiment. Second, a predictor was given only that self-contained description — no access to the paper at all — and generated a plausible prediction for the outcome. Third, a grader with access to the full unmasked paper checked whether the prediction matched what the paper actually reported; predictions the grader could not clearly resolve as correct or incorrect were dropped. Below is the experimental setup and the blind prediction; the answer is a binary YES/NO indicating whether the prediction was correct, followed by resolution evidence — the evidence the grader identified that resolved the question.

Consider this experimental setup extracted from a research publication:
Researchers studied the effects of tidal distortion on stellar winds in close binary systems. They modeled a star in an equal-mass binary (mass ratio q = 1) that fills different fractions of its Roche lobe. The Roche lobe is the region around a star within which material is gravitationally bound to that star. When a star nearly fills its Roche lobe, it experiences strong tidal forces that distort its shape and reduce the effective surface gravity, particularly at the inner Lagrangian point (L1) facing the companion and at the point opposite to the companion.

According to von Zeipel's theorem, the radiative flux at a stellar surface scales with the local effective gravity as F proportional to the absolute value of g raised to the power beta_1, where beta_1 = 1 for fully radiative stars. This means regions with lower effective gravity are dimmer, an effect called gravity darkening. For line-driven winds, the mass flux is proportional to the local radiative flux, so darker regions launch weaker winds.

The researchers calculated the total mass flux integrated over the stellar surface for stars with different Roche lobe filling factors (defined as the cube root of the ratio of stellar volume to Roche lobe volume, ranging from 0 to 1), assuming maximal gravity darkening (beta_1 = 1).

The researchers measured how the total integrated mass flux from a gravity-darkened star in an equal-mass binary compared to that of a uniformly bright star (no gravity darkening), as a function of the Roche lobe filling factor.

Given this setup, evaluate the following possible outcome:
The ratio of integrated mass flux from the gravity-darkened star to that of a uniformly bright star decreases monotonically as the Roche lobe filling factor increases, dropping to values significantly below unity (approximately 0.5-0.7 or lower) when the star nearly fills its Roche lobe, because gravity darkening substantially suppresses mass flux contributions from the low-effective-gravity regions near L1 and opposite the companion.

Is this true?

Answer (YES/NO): NO